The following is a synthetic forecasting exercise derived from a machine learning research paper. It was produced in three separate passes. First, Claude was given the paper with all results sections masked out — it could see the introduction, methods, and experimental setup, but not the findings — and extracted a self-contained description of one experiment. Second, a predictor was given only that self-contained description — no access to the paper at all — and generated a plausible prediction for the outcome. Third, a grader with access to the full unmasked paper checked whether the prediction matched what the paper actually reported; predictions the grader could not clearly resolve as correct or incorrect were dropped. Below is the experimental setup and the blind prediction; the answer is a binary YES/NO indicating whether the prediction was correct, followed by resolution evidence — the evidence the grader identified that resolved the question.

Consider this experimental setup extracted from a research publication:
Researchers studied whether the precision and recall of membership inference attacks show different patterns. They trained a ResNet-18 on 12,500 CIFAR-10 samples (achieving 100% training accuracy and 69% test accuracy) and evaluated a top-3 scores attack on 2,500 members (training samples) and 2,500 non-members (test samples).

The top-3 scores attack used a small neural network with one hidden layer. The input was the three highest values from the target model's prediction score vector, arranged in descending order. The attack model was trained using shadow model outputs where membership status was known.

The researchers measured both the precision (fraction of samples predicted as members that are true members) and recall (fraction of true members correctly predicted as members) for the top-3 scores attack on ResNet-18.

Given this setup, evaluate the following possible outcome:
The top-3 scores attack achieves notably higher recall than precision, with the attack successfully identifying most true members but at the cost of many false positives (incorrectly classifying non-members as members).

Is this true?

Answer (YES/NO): YES